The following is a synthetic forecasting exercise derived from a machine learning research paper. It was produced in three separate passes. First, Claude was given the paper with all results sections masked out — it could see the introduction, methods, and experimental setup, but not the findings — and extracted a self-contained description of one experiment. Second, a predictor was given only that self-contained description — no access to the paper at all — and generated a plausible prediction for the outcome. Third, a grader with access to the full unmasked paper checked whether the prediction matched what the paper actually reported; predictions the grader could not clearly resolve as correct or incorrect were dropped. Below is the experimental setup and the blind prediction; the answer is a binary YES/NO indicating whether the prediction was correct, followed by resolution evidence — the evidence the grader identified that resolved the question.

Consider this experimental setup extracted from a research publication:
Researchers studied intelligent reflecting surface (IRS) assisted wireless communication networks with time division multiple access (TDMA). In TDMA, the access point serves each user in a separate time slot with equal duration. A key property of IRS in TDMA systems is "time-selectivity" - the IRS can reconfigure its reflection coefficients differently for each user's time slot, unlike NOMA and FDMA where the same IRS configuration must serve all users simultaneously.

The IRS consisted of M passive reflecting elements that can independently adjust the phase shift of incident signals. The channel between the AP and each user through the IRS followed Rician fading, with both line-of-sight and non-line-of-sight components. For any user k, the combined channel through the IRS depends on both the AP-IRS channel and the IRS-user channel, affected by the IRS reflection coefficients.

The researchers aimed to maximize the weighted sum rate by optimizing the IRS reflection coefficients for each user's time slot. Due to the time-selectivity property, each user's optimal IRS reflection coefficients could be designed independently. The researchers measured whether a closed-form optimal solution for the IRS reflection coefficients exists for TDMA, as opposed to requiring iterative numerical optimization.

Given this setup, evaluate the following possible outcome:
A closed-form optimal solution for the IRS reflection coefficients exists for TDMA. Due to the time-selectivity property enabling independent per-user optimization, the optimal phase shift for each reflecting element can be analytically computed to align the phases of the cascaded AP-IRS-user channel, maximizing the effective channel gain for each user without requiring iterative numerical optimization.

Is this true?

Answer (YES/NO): YES